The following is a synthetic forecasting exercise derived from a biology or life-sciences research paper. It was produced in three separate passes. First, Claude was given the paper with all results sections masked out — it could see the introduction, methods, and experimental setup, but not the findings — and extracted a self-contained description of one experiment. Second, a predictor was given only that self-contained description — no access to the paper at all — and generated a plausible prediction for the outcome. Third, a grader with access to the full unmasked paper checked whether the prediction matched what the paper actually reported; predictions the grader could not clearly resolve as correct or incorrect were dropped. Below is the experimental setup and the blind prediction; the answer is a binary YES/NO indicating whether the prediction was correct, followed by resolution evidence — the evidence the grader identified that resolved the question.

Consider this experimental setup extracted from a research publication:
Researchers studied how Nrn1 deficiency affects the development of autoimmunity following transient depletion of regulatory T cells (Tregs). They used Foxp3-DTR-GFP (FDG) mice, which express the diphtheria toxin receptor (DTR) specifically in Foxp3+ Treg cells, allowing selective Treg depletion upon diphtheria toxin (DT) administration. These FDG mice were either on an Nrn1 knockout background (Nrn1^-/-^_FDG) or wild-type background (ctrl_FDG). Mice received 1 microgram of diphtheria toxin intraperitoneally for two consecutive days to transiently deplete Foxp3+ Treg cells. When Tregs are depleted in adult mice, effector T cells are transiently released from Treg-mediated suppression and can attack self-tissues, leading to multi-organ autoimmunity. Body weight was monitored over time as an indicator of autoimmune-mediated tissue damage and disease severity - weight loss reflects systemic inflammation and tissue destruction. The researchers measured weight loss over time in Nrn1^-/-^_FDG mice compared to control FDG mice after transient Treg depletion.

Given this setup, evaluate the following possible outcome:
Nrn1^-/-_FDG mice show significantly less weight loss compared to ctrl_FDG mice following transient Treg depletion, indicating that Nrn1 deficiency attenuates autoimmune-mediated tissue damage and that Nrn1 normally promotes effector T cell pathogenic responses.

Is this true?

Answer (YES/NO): NO